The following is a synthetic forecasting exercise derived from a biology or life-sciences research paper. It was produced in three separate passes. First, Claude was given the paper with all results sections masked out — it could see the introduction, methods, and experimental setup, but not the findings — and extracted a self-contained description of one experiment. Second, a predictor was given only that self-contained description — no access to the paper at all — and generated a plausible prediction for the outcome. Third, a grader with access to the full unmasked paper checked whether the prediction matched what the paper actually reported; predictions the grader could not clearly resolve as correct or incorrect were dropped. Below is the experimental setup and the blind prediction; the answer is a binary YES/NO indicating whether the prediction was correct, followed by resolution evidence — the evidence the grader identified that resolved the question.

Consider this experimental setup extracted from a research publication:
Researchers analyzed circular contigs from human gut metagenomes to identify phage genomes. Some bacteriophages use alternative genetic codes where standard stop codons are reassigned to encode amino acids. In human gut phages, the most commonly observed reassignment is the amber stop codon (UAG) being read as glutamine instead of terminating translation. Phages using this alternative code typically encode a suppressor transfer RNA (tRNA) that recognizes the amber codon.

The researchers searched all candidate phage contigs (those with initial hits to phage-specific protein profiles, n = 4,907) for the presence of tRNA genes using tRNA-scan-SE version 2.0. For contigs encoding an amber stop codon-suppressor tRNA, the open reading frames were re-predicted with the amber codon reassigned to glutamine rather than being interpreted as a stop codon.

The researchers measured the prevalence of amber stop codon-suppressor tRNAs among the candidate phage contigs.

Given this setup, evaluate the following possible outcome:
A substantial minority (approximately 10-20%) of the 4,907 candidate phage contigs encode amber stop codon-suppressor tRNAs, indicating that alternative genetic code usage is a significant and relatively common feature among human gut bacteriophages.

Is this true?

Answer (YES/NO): NO